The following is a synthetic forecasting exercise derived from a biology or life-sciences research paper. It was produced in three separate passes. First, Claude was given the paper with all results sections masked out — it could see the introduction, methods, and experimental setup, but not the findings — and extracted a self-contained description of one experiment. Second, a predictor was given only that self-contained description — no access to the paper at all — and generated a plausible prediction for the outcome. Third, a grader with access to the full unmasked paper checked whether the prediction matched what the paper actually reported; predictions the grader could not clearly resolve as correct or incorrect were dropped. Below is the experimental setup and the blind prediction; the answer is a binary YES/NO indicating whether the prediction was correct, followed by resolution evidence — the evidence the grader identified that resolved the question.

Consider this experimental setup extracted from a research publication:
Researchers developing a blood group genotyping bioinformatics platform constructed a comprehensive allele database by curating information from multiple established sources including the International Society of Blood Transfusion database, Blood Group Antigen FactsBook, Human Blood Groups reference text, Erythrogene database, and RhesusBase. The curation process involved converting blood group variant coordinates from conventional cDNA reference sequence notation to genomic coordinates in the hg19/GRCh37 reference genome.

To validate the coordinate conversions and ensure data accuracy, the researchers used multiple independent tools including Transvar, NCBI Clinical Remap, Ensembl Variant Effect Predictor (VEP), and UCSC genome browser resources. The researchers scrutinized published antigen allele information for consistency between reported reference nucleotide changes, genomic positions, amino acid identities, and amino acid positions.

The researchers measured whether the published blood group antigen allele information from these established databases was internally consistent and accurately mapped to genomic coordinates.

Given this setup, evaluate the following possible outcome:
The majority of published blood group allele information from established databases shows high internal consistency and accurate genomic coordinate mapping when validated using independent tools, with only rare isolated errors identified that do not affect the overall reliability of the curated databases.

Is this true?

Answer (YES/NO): NO